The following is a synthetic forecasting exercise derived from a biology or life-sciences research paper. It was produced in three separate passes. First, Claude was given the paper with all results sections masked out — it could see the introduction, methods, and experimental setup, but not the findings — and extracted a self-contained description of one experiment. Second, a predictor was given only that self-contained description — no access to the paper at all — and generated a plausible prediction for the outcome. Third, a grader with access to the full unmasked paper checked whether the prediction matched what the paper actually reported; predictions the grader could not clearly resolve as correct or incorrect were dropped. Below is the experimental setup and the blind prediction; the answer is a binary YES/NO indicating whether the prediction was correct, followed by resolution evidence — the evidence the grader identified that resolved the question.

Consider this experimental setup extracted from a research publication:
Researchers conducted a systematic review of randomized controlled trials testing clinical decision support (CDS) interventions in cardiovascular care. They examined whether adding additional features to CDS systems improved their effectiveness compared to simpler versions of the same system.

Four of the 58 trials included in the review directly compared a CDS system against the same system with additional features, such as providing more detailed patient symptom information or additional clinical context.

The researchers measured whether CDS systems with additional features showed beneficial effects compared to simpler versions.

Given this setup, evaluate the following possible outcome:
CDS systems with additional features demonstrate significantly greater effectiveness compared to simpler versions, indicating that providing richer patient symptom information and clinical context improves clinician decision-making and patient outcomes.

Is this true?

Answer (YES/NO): NO